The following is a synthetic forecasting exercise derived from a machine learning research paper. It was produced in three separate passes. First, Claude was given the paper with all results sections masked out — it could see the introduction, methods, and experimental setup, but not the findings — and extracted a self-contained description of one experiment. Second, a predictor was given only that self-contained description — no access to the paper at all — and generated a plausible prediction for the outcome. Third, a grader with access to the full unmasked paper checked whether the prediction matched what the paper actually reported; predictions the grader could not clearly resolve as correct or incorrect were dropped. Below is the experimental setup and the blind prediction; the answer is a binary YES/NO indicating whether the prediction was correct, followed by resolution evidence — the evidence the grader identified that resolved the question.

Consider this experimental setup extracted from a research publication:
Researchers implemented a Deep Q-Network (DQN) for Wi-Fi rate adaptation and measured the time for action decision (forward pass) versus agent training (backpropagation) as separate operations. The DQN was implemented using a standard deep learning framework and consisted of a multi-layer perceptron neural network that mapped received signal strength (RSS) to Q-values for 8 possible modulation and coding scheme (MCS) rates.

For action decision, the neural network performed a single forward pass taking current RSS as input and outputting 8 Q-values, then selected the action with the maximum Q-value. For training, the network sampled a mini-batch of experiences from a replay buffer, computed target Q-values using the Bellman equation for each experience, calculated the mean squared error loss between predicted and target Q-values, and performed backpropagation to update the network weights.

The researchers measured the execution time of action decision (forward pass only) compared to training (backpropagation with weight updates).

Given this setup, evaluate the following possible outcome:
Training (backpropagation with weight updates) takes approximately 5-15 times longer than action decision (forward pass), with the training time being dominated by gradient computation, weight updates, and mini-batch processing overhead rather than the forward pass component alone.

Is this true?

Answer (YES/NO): NO